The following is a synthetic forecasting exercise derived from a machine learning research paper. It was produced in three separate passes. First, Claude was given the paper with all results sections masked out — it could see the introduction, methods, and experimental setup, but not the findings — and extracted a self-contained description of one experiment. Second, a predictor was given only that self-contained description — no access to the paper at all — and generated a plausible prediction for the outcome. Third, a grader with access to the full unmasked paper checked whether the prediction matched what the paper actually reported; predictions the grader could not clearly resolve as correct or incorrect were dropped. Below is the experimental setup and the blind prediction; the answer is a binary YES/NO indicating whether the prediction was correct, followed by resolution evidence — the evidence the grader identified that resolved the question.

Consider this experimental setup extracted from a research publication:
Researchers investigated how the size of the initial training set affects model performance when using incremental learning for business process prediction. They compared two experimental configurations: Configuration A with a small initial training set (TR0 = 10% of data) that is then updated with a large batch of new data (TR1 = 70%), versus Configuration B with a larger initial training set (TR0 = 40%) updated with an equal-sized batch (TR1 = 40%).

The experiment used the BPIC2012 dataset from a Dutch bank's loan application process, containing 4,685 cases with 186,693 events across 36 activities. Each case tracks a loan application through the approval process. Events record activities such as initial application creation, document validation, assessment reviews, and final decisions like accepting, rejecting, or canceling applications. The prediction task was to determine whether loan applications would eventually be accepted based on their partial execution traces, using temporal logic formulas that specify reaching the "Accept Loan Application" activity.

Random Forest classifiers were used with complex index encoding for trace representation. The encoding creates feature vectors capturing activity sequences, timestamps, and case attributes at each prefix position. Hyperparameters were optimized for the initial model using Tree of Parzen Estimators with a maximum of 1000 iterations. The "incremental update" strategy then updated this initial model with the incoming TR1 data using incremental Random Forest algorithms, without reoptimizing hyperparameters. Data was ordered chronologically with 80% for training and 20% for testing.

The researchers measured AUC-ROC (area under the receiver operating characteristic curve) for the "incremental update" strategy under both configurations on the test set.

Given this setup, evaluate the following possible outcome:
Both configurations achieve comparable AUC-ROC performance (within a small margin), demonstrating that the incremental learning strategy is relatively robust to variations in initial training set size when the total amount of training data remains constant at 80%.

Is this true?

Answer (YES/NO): YES